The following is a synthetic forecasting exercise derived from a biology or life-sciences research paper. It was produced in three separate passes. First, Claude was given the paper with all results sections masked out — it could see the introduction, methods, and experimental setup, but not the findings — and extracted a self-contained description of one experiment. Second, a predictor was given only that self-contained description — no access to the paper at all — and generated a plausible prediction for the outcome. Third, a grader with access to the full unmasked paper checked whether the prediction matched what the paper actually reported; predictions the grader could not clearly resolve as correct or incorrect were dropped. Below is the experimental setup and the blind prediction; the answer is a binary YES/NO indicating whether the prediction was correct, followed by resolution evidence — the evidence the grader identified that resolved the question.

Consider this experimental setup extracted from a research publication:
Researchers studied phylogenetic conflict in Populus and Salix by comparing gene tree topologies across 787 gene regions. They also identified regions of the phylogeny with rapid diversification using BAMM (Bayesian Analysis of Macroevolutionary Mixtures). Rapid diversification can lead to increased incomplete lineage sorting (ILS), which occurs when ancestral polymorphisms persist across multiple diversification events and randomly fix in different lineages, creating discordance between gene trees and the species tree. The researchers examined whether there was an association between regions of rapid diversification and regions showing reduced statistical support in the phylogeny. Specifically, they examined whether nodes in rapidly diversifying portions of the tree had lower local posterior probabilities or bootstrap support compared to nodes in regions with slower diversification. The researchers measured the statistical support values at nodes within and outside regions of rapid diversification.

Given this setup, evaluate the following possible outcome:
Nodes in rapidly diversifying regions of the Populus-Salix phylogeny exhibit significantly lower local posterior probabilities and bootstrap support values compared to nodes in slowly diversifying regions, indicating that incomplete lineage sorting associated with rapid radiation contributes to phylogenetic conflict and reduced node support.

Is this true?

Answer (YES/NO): YES